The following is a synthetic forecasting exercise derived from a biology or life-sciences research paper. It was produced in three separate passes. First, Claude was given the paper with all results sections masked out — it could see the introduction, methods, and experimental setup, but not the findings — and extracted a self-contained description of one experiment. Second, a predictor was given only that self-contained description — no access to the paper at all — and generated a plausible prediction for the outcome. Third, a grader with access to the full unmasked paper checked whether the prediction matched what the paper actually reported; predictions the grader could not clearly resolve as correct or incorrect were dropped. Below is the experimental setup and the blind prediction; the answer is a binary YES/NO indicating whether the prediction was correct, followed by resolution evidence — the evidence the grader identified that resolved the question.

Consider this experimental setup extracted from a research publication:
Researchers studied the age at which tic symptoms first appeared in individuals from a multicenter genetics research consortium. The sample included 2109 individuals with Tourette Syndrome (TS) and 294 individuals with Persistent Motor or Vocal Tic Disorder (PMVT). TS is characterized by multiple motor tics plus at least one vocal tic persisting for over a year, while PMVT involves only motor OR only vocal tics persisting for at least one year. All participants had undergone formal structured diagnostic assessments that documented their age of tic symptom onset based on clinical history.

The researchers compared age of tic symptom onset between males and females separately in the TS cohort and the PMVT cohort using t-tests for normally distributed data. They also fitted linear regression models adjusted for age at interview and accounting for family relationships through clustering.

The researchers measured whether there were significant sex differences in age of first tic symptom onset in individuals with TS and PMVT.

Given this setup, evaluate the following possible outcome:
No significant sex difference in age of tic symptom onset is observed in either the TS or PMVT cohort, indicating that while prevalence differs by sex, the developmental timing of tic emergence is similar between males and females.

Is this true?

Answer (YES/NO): NO